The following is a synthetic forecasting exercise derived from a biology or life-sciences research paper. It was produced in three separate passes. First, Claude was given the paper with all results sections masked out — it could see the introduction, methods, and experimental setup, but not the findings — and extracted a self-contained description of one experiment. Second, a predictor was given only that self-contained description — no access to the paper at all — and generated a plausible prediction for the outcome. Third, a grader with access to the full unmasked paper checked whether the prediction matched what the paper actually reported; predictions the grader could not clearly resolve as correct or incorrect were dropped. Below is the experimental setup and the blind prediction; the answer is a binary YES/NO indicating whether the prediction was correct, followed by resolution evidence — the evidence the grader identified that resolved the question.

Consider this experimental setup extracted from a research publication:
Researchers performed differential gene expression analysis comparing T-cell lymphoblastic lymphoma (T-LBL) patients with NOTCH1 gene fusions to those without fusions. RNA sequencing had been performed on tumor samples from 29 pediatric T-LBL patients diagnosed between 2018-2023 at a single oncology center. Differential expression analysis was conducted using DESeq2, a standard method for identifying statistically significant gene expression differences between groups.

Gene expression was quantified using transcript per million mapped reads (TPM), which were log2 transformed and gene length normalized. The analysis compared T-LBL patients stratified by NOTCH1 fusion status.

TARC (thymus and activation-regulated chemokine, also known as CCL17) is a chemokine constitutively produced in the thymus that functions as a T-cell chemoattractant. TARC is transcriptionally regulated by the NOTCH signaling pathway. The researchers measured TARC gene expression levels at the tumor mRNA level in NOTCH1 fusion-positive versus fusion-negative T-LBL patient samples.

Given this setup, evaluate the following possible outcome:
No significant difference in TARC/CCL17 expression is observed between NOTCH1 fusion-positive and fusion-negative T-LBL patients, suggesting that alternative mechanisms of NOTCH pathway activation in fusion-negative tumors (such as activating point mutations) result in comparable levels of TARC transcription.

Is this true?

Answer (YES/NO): YES